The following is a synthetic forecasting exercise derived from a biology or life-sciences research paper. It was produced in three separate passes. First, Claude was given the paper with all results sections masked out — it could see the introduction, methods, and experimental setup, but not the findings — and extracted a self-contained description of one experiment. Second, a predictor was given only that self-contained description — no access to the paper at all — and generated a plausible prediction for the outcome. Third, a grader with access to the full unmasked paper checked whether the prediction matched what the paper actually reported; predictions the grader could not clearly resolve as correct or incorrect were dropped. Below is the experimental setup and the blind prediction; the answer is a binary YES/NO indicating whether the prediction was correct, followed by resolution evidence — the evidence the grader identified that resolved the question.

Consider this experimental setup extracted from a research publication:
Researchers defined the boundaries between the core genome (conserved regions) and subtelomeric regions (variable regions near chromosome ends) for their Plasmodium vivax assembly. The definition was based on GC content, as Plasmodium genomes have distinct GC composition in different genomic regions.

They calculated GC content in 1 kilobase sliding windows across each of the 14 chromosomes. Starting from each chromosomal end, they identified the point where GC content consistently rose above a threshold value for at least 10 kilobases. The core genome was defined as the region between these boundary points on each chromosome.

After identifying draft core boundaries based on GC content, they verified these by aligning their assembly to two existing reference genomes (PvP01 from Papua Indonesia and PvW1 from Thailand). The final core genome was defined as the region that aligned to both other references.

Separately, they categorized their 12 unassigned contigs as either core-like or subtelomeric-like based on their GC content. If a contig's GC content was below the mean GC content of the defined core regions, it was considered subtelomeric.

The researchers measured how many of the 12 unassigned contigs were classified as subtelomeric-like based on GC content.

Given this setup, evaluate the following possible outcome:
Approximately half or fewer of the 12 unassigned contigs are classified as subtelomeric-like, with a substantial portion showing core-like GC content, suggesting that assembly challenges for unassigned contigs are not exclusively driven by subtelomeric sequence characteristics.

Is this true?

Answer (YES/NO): NO